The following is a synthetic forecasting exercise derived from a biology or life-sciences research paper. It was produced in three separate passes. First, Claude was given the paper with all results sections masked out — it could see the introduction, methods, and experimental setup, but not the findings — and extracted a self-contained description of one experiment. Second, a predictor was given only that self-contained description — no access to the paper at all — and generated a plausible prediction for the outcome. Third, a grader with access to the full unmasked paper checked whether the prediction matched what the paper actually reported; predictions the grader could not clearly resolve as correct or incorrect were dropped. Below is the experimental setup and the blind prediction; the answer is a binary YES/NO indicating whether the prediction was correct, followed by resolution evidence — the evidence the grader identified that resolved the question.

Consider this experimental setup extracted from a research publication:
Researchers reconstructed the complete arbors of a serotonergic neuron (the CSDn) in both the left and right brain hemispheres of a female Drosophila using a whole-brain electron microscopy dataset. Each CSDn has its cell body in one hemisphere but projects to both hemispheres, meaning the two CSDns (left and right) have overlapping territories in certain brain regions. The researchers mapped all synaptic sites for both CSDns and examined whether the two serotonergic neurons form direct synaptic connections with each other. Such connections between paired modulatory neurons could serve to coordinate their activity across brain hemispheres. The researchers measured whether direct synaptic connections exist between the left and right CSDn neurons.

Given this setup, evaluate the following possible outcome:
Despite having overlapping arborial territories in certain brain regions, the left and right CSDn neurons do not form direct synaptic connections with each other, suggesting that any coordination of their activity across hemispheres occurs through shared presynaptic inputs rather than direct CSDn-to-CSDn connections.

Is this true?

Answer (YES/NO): NO